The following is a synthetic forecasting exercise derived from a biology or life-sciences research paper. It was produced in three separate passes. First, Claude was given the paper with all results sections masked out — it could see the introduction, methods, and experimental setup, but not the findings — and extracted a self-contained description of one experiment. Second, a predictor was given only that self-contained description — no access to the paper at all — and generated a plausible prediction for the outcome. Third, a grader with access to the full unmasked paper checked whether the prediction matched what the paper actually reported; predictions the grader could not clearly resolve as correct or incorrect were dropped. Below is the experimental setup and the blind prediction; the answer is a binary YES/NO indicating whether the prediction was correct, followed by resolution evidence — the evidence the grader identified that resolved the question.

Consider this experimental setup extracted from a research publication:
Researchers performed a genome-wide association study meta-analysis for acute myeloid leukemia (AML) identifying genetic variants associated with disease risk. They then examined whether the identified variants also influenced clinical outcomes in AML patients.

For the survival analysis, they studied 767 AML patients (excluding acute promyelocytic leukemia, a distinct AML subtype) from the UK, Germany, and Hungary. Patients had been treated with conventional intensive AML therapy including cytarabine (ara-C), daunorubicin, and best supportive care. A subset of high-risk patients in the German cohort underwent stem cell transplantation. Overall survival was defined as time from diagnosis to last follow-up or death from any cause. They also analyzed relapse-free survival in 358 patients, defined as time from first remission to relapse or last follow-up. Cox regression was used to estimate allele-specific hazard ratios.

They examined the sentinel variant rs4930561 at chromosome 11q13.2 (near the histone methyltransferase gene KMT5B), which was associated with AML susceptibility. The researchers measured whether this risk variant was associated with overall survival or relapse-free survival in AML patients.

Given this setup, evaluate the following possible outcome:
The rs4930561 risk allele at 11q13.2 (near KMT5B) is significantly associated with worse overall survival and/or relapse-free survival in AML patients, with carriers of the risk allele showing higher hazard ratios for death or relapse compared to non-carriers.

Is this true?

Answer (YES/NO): NO